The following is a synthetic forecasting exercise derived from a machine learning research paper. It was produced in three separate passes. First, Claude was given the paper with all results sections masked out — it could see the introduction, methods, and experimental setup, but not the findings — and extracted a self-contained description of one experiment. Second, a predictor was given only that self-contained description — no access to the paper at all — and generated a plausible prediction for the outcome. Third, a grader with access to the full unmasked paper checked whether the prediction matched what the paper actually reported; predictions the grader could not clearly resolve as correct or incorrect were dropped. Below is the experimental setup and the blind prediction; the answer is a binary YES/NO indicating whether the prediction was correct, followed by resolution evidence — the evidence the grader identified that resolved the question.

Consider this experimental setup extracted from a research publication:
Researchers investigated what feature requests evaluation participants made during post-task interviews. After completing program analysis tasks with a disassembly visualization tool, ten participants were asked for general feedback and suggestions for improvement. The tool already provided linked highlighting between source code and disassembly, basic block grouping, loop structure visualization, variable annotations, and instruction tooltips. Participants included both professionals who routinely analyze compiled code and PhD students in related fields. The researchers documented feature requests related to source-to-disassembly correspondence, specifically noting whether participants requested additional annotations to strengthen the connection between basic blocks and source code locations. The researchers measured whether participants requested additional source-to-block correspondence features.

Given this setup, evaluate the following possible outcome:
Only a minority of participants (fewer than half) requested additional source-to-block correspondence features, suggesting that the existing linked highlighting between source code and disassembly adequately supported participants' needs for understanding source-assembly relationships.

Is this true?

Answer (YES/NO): NO